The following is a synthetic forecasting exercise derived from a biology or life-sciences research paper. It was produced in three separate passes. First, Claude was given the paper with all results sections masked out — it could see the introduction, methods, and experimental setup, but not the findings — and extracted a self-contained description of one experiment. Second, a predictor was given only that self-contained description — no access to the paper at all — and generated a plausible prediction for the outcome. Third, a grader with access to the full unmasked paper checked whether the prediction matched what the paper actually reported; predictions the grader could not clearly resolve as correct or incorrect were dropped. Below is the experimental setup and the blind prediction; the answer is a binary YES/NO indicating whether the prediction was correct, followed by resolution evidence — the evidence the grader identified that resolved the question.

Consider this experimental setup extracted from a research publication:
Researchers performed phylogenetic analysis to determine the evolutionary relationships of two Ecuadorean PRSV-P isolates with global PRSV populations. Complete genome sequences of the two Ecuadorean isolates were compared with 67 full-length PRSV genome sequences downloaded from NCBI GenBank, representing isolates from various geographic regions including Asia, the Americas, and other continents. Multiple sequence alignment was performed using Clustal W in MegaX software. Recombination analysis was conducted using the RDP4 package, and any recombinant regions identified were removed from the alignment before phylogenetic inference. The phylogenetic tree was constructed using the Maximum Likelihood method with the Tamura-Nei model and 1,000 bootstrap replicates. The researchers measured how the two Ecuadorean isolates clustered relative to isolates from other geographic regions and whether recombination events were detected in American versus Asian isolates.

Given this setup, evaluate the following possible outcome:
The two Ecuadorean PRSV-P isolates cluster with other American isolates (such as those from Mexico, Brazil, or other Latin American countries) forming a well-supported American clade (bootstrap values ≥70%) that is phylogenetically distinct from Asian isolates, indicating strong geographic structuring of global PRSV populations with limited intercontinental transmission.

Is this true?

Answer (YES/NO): NO